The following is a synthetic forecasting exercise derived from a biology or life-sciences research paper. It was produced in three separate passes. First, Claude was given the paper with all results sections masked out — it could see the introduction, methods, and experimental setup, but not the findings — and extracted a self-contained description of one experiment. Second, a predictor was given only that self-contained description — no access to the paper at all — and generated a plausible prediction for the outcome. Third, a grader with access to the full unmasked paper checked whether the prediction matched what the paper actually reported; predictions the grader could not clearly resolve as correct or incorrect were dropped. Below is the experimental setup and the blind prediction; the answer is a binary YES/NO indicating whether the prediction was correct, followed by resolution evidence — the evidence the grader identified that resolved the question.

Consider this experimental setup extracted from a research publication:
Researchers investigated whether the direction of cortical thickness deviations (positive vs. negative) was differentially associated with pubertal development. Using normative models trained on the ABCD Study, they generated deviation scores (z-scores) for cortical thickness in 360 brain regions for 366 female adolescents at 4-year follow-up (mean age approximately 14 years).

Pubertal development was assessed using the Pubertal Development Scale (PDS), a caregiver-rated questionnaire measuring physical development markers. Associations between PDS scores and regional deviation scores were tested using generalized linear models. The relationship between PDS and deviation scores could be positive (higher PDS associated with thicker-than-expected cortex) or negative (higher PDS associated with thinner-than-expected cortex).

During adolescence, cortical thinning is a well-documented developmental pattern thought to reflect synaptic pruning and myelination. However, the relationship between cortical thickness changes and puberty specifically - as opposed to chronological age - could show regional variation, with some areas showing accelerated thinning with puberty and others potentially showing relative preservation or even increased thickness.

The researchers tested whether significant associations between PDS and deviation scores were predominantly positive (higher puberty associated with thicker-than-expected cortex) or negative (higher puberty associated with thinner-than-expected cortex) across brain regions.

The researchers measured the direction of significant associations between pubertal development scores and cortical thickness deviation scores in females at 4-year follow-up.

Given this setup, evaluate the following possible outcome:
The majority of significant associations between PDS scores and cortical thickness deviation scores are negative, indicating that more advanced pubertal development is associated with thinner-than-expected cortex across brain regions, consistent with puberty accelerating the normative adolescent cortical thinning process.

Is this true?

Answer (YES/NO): YES